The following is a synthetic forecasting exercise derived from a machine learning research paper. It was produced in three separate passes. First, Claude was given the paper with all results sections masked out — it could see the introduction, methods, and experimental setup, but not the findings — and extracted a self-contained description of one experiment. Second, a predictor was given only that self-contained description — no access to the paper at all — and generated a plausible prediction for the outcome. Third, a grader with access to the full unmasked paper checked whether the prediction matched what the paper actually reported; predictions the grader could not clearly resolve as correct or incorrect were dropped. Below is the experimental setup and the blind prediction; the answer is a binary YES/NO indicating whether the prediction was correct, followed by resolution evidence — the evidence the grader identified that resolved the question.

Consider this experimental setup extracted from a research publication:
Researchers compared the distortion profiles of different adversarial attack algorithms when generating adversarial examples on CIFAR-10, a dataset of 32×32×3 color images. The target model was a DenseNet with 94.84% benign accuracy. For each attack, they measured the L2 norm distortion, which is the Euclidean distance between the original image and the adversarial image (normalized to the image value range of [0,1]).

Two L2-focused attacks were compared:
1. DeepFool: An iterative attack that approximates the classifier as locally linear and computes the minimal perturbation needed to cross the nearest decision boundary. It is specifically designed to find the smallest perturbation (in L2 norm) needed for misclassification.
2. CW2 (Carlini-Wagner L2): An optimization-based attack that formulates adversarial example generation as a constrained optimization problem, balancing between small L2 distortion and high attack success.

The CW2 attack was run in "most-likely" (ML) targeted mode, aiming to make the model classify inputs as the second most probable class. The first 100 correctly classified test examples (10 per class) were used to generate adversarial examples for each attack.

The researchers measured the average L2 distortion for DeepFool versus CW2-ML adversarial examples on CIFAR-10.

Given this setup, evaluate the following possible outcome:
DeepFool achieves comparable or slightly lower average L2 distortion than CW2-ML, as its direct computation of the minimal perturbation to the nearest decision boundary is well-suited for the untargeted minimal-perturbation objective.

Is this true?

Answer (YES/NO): NO